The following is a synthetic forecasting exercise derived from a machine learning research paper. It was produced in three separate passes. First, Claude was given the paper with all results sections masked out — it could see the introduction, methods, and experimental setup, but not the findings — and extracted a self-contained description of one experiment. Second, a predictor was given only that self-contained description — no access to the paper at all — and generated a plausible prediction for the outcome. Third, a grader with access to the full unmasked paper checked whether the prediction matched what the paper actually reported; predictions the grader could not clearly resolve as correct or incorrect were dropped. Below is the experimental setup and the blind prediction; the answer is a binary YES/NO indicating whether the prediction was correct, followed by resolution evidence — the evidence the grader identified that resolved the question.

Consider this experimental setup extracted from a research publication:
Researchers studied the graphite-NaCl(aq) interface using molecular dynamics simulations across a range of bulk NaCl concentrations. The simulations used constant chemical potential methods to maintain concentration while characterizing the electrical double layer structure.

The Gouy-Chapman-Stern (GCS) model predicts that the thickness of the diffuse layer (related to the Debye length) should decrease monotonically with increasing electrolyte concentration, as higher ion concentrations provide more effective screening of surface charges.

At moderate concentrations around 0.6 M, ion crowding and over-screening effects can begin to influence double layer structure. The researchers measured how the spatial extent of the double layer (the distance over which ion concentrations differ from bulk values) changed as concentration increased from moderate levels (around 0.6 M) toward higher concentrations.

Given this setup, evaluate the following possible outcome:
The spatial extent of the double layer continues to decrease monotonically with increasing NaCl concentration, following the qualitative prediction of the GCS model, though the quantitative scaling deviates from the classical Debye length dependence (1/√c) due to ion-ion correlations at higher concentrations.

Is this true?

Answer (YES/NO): NO